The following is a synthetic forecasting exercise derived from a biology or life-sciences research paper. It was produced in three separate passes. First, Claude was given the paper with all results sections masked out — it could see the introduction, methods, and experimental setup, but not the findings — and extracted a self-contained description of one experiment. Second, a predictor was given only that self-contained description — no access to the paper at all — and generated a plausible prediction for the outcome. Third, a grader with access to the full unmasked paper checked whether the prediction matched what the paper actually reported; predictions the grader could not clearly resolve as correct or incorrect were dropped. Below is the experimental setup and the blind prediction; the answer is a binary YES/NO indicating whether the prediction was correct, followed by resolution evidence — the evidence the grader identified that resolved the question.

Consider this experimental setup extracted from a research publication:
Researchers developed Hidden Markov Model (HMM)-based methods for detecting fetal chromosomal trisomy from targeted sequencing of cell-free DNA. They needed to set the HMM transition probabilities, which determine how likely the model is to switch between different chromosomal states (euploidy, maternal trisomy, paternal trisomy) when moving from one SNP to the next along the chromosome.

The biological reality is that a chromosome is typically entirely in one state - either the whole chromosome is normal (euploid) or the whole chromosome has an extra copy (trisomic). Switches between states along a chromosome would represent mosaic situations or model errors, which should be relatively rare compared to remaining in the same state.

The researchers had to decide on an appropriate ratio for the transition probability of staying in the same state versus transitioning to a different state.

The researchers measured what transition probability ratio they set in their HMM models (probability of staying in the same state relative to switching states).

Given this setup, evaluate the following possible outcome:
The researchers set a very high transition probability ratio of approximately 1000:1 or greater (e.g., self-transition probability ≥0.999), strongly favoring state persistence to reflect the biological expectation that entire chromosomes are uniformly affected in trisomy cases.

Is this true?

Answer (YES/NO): NO